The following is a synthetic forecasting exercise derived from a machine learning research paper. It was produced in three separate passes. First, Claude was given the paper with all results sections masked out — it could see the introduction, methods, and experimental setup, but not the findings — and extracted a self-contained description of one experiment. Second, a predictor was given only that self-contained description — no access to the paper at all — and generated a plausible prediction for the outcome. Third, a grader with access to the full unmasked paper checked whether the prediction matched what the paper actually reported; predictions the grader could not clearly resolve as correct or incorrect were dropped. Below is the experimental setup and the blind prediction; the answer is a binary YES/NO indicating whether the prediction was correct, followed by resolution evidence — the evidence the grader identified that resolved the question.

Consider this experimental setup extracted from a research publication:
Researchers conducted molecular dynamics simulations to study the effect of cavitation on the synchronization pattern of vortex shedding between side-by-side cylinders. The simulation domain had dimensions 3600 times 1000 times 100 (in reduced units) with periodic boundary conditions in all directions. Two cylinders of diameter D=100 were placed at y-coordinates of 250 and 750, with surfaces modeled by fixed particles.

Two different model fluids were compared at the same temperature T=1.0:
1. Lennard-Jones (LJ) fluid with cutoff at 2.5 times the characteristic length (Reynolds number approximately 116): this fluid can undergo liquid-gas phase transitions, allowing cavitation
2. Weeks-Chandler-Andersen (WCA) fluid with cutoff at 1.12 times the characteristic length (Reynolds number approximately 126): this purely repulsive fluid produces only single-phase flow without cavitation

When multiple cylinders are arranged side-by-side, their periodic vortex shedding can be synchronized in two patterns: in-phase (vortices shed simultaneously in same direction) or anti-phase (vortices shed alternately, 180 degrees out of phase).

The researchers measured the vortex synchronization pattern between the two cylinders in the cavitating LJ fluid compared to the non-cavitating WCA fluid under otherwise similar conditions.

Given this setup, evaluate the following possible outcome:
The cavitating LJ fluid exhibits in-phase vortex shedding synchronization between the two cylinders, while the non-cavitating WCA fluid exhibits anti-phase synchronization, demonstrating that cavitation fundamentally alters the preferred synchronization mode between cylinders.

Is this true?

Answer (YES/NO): NO